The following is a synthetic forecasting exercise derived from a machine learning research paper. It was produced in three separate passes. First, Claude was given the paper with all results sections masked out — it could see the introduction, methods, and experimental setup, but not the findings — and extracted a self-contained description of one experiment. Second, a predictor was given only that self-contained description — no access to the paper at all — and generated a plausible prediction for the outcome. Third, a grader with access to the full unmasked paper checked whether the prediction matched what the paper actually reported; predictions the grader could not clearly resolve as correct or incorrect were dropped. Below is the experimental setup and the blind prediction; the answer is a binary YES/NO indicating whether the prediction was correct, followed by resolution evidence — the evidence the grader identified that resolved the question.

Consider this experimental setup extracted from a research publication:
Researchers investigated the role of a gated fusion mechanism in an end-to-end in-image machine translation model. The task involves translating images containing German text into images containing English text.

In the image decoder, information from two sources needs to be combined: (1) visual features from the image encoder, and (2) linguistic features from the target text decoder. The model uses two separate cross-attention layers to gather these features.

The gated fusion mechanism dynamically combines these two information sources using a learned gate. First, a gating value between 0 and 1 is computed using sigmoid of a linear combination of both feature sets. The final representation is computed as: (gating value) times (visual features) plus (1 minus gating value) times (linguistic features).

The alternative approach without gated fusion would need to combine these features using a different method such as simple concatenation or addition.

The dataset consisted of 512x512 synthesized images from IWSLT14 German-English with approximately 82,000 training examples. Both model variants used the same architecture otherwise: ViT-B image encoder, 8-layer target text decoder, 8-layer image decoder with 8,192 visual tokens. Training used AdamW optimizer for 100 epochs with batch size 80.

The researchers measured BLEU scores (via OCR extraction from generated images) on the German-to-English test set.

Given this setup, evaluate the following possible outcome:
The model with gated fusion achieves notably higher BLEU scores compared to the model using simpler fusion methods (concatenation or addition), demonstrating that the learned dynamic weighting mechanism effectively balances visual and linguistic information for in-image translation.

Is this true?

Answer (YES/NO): YES